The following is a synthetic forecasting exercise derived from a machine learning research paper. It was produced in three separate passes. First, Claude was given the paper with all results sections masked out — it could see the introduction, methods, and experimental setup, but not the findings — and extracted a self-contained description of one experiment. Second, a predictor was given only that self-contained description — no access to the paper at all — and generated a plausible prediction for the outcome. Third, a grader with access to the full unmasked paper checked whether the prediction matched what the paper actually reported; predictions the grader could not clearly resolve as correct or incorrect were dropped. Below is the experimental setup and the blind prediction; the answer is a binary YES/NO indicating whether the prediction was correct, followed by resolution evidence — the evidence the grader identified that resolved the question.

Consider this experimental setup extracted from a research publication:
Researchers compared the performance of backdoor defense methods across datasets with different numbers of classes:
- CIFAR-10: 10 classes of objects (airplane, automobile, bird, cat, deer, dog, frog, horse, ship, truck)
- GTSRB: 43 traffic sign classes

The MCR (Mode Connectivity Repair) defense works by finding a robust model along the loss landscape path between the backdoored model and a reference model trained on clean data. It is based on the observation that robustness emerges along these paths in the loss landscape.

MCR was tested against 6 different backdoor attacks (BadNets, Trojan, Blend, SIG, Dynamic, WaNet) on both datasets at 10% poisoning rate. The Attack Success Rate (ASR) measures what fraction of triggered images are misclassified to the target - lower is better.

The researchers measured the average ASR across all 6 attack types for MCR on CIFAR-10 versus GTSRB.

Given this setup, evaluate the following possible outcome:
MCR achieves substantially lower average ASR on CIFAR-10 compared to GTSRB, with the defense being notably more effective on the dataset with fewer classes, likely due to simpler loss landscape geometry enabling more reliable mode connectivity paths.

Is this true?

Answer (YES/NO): YES